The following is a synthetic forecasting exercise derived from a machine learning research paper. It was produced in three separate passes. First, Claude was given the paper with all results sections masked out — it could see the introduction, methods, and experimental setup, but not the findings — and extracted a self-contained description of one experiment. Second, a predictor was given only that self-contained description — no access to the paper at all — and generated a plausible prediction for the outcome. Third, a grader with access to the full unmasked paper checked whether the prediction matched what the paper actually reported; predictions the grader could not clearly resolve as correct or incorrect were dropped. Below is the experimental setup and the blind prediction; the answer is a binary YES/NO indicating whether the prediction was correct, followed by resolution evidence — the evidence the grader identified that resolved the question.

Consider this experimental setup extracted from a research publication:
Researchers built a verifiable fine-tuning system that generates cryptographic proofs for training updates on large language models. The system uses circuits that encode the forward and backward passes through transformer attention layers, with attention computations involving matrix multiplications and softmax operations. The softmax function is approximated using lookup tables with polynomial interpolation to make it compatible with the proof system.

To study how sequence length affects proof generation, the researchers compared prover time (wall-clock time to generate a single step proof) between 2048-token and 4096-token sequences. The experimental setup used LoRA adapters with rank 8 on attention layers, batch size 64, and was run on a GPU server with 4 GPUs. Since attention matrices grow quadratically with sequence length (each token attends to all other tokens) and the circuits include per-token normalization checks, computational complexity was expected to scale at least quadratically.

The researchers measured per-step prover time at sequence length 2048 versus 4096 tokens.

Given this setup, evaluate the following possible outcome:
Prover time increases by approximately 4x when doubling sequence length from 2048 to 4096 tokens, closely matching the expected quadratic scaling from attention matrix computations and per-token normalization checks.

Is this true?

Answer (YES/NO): NO